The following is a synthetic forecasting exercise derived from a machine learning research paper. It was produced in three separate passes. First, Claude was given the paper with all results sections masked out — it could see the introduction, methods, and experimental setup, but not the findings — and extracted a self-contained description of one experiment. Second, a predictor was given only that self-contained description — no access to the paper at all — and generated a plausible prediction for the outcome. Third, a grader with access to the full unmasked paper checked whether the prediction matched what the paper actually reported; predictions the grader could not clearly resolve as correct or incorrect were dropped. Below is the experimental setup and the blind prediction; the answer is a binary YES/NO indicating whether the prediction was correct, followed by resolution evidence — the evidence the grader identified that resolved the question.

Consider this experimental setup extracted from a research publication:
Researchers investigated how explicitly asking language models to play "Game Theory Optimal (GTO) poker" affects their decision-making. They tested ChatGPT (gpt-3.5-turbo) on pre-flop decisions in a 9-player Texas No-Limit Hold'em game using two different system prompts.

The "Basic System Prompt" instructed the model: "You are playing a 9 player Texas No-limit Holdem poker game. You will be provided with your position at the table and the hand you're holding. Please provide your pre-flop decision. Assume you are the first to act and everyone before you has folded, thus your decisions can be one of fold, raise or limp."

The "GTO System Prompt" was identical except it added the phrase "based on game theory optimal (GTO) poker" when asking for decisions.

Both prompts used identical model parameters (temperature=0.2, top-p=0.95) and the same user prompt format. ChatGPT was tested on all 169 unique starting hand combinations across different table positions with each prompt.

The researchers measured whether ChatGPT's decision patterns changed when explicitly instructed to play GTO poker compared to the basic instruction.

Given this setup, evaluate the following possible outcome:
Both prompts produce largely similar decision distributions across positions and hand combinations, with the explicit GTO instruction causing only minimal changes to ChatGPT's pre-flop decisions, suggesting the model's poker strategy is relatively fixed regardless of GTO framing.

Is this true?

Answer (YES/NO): NO